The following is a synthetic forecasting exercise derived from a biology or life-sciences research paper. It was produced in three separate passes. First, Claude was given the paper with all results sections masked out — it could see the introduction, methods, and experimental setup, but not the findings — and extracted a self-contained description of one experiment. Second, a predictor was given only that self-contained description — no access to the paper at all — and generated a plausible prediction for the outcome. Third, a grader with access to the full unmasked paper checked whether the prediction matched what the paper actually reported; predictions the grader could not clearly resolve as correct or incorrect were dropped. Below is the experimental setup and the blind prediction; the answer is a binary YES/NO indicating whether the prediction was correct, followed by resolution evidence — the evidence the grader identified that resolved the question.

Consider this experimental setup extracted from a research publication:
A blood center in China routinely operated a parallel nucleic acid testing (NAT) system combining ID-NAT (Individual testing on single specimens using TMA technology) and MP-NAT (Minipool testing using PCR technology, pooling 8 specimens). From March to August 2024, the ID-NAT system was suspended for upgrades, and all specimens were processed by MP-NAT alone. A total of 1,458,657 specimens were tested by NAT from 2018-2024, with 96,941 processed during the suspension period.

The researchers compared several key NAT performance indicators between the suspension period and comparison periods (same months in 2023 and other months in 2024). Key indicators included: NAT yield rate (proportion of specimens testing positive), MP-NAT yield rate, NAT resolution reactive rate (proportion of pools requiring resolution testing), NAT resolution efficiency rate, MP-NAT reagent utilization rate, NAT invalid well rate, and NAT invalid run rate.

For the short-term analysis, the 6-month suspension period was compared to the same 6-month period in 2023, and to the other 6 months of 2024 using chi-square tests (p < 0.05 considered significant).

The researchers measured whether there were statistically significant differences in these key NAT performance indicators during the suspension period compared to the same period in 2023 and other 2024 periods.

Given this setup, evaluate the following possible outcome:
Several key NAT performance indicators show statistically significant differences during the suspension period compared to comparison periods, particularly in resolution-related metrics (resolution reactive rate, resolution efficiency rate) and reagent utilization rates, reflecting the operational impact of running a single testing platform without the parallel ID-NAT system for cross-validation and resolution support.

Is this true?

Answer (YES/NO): NO